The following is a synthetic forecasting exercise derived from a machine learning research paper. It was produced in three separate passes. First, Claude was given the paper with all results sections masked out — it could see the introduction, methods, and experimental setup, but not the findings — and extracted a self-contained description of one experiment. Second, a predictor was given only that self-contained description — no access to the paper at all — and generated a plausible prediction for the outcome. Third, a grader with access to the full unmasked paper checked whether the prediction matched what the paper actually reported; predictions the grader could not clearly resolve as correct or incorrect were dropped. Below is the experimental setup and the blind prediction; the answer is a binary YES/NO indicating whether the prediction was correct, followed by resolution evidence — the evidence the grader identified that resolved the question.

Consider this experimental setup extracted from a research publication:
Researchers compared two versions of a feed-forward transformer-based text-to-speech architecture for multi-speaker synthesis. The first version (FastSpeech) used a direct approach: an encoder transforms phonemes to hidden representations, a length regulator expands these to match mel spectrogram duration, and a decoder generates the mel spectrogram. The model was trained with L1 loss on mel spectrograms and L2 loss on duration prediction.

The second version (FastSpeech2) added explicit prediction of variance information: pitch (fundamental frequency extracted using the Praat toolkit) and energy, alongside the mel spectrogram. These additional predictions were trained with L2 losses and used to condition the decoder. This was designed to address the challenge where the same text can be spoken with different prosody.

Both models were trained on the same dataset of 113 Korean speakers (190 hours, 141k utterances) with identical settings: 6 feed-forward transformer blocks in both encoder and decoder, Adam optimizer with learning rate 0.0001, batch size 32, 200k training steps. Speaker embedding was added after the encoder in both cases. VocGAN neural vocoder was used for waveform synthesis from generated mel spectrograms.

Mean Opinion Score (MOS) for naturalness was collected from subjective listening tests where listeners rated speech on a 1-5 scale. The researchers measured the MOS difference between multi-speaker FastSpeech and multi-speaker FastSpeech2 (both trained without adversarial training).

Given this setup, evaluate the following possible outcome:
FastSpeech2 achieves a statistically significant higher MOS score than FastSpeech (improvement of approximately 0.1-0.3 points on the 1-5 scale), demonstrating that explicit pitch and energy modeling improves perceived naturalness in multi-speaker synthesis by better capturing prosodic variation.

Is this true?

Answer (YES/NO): NO